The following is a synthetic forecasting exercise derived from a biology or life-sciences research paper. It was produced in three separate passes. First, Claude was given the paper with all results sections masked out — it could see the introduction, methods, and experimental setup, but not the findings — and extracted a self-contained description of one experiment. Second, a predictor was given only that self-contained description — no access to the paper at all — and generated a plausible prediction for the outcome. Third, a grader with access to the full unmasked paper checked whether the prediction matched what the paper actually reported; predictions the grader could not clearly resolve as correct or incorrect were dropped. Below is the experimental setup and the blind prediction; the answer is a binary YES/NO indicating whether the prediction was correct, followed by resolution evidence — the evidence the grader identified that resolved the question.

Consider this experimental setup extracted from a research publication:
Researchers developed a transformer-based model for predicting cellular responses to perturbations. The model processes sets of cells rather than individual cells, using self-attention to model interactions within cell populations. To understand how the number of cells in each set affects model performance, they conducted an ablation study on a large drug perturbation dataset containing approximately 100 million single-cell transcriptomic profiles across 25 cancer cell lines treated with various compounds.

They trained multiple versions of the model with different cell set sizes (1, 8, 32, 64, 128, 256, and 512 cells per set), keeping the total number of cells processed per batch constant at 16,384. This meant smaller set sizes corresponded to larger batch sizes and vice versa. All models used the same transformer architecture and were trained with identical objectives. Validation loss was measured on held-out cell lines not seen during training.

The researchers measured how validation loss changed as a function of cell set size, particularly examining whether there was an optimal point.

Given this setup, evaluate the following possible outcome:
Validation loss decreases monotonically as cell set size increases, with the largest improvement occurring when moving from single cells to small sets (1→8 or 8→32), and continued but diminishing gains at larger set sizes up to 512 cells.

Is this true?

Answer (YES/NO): NO